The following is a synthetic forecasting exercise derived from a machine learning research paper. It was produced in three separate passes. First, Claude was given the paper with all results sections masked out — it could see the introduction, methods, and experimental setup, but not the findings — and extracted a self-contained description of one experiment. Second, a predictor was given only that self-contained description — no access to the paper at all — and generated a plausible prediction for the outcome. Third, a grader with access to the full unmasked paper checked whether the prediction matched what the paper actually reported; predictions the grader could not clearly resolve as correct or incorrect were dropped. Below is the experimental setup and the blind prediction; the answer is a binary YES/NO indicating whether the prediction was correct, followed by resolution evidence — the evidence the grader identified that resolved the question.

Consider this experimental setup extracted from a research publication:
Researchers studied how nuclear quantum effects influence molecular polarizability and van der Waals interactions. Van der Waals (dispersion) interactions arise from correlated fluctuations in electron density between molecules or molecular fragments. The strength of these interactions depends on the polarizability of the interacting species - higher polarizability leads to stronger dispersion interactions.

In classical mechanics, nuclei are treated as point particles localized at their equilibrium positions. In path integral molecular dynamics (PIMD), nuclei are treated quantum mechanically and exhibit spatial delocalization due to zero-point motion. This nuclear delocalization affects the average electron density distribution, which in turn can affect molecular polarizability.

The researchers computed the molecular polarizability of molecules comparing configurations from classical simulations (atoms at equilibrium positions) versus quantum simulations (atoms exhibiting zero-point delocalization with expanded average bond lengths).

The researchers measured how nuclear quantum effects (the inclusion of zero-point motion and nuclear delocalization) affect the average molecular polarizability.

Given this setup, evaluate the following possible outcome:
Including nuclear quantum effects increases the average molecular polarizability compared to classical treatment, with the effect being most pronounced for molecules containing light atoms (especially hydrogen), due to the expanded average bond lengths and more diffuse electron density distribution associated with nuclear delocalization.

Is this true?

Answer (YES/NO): YES